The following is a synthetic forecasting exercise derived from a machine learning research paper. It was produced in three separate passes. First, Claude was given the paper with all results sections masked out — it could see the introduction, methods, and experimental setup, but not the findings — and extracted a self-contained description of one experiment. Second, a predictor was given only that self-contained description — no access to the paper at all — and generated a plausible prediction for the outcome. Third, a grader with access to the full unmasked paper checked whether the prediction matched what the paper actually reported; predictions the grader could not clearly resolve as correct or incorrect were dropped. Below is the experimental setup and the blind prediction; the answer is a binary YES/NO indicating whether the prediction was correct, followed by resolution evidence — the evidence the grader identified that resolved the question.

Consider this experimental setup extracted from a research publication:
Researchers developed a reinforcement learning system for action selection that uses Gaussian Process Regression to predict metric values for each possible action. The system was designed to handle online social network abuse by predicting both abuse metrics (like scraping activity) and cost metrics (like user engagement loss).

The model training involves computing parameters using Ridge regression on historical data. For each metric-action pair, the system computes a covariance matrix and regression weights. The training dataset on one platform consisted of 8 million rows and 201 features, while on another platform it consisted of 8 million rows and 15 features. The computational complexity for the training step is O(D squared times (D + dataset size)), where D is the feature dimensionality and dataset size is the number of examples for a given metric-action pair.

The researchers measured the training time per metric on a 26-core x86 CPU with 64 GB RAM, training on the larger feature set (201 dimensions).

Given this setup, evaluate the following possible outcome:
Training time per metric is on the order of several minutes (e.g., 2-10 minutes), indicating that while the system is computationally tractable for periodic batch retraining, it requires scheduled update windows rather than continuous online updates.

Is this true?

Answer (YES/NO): NO